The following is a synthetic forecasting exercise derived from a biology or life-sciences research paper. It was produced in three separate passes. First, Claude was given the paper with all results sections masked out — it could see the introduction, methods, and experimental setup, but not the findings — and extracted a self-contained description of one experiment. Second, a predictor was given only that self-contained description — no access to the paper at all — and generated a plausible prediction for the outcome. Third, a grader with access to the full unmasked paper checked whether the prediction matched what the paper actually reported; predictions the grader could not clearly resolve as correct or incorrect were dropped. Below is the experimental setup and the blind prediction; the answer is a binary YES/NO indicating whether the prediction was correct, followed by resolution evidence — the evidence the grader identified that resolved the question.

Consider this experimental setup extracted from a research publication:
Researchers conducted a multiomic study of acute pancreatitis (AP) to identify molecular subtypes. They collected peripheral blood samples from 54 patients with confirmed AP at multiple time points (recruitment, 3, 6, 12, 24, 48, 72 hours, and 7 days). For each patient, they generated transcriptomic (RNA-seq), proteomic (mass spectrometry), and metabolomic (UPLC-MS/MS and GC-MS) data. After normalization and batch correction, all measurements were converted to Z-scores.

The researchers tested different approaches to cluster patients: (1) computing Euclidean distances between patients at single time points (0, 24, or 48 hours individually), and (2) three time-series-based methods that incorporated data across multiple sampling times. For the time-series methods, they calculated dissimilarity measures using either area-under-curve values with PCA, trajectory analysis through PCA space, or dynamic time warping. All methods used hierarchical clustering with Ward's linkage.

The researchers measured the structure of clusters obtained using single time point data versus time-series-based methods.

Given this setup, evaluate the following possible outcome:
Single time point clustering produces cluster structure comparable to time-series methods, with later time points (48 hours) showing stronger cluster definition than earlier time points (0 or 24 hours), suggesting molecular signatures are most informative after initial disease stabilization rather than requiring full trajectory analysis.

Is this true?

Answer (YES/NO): NO